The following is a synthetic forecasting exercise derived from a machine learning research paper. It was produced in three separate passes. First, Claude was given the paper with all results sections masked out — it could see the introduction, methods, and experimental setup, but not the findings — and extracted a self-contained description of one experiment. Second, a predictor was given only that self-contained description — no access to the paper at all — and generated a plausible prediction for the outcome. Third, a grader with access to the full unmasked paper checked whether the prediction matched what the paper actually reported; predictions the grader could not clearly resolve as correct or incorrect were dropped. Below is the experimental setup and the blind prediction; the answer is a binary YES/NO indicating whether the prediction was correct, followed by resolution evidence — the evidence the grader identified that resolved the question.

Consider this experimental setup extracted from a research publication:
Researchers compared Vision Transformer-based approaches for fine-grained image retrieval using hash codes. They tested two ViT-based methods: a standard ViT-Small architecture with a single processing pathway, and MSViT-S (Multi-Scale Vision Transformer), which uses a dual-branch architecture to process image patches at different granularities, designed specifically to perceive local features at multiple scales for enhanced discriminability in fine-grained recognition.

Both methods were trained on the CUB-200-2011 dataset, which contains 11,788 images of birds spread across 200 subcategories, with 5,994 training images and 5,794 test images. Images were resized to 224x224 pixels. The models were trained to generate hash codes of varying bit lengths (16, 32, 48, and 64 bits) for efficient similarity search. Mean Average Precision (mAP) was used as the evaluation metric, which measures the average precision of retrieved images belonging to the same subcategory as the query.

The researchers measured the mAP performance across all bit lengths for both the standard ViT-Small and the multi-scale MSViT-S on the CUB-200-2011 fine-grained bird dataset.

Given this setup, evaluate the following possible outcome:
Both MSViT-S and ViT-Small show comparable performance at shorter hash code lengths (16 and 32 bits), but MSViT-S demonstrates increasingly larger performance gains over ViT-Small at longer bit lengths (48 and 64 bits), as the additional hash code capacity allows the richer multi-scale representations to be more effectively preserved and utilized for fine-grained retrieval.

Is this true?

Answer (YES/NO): NO